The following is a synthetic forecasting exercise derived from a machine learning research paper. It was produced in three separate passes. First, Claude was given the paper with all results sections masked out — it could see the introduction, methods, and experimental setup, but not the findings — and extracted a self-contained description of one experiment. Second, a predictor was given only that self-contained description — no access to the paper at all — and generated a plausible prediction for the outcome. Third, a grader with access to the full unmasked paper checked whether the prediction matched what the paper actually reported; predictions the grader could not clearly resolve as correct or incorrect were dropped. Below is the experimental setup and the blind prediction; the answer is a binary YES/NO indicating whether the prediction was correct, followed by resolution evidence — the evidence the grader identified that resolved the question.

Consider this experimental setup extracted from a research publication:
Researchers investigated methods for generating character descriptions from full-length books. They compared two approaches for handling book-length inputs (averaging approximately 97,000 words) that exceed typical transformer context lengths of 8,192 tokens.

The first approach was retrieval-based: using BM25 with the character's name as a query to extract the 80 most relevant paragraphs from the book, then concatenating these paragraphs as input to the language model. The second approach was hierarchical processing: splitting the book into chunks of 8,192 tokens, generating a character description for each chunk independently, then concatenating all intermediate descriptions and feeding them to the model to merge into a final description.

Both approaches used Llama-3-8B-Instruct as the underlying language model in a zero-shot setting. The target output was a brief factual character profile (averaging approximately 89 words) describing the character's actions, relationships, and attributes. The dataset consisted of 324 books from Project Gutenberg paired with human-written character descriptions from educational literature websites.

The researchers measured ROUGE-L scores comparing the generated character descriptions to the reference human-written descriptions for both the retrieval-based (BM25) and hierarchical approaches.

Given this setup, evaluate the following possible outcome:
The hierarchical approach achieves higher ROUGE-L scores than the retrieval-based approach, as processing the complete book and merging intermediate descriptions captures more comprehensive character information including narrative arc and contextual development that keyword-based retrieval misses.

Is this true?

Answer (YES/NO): NO